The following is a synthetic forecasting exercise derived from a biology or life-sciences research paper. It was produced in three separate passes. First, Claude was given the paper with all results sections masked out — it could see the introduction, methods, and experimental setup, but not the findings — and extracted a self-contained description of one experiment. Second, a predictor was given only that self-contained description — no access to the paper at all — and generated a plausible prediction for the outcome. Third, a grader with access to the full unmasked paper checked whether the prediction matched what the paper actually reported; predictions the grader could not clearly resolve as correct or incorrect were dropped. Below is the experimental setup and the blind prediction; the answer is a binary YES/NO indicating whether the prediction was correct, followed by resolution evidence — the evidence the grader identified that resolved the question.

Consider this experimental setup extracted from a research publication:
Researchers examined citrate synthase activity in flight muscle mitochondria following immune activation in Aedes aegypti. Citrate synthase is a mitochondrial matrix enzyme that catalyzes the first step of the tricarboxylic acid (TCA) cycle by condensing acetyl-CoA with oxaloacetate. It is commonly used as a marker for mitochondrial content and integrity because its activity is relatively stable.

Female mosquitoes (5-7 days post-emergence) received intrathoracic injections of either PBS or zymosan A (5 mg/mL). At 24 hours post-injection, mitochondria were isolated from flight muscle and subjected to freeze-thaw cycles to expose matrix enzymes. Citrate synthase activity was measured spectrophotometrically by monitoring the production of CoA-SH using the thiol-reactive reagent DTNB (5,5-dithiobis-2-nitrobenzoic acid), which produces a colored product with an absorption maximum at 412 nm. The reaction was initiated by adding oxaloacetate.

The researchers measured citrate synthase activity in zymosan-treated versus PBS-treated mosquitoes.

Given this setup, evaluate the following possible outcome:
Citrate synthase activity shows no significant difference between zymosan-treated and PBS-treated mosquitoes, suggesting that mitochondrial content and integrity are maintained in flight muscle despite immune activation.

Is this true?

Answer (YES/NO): YES